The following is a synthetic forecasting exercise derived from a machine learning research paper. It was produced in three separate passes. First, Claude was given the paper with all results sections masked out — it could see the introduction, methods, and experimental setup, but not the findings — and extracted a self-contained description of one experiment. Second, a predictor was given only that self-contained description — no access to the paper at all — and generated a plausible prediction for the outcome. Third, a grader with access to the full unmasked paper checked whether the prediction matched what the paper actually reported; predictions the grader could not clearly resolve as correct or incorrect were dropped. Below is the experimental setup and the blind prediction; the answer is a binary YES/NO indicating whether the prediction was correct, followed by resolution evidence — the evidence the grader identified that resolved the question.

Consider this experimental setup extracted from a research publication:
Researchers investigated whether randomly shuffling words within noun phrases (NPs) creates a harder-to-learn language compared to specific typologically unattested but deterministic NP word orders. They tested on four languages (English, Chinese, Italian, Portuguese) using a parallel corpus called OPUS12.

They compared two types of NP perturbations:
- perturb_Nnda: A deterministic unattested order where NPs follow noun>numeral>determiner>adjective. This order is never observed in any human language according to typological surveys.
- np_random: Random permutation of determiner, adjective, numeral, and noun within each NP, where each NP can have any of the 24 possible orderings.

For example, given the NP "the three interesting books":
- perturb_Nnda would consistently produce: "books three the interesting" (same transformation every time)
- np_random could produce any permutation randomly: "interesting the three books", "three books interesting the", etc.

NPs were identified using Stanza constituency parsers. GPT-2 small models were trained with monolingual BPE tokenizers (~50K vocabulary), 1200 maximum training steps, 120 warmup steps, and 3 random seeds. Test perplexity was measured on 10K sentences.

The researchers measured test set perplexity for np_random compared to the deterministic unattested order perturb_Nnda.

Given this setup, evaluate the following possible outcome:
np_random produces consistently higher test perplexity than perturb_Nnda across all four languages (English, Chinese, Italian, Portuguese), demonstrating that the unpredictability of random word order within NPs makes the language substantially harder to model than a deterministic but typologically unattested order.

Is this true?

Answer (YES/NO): YES